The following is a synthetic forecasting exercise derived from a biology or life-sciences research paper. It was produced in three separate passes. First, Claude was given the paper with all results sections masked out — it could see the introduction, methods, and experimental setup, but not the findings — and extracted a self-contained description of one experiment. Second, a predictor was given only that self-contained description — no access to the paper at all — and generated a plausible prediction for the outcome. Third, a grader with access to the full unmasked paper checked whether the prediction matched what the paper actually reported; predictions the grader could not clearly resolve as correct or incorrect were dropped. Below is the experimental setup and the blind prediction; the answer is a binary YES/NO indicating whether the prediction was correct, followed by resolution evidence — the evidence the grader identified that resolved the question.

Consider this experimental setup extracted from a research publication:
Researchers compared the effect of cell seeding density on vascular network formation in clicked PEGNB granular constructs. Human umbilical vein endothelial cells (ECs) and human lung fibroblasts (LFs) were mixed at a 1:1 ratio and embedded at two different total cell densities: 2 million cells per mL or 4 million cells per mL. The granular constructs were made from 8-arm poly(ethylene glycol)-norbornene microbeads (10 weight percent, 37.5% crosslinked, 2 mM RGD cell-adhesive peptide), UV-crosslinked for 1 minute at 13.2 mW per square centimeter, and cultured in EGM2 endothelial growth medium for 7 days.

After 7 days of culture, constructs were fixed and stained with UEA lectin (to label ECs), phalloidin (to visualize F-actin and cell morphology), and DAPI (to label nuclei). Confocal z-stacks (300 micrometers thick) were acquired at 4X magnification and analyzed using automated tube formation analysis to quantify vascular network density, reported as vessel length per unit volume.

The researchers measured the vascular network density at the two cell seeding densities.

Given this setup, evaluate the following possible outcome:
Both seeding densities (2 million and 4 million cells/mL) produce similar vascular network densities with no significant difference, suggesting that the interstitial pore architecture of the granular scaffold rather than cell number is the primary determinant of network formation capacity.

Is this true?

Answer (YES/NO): YES